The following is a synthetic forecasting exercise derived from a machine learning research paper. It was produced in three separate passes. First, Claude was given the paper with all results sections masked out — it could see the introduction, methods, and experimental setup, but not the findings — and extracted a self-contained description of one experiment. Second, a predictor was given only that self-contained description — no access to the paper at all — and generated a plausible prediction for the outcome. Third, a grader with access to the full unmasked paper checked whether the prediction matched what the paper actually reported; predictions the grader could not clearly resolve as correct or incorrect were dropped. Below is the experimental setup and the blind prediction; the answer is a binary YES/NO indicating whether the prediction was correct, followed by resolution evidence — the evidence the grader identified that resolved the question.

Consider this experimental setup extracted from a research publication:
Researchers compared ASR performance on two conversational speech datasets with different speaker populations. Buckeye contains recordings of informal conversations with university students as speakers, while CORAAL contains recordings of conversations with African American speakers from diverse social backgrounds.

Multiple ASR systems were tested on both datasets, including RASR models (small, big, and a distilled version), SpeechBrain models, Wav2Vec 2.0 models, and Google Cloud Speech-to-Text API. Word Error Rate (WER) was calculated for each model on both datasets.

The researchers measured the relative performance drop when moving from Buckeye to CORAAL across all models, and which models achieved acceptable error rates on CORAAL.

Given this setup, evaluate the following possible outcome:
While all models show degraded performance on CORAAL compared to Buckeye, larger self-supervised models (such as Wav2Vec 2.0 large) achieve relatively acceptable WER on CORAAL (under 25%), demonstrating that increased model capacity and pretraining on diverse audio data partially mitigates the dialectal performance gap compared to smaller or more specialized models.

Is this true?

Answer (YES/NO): NO